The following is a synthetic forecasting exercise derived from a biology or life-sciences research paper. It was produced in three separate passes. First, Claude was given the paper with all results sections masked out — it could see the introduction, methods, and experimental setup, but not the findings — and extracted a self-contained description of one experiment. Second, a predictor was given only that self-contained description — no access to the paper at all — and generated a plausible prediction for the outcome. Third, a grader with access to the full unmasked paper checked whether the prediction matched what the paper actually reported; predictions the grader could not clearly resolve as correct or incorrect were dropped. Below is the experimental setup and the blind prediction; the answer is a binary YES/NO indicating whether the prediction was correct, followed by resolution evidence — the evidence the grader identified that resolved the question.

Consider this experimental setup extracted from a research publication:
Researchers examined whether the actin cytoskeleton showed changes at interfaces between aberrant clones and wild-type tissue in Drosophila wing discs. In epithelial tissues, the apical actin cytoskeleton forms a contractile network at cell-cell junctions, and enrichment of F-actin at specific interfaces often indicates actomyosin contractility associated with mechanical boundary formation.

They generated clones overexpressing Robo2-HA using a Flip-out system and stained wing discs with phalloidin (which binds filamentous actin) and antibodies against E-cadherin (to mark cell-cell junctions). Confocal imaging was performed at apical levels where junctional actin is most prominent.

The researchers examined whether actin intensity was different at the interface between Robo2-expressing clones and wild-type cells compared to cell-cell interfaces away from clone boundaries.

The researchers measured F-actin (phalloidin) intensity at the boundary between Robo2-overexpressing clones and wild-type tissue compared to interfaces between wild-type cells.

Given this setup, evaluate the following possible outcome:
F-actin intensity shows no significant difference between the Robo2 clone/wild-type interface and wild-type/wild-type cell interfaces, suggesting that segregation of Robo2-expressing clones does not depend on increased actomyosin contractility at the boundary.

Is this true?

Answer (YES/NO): NO